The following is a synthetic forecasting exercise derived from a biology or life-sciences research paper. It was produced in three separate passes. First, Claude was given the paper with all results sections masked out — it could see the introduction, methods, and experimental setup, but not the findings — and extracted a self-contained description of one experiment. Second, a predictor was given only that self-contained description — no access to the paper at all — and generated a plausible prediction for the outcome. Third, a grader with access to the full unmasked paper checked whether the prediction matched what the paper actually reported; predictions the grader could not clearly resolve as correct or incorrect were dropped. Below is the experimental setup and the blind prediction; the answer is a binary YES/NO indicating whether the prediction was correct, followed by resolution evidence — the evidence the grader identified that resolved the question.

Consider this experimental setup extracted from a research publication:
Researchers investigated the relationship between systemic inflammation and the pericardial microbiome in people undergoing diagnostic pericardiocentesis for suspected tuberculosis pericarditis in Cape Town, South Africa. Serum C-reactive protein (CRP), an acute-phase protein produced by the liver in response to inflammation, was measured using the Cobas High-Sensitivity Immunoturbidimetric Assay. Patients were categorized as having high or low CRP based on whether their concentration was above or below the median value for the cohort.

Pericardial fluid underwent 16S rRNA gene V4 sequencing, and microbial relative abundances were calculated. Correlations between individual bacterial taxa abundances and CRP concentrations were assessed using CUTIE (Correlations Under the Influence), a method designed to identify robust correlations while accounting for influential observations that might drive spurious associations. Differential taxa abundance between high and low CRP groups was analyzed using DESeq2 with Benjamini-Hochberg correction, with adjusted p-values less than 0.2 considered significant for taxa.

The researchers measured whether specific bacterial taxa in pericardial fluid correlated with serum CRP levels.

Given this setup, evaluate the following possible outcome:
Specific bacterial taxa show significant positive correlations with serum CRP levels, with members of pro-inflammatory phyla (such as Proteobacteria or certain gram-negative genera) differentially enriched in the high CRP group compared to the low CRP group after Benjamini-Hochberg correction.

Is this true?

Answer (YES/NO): NO